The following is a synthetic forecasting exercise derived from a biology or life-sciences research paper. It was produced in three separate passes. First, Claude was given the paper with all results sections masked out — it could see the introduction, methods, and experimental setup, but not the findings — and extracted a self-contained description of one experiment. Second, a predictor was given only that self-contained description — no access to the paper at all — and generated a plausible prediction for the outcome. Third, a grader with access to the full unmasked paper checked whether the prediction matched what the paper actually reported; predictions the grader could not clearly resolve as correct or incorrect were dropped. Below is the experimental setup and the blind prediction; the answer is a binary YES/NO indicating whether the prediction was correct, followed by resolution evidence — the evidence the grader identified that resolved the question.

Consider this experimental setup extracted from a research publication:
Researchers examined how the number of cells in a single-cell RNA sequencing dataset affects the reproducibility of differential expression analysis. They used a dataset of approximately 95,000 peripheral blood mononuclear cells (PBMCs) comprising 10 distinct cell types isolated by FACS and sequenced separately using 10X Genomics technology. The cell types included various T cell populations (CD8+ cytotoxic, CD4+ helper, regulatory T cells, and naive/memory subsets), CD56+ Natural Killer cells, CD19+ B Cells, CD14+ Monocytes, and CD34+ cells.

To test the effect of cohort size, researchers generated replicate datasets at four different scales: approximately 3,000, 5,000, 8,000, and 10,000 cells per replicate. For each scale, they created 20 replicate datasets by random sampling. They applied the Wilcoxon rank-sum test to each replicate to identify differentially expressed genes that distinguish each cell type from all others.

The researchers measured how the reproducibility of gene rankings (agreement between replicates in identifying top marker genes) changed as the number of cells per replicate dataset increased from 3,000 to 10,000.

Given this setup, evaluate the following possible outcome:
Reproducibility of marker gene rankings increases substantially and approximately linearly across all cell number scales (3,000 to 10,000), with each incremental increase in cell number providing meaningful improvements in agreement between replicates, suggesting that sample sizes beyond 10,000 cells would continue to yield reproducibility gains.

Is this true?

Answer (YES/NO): NO